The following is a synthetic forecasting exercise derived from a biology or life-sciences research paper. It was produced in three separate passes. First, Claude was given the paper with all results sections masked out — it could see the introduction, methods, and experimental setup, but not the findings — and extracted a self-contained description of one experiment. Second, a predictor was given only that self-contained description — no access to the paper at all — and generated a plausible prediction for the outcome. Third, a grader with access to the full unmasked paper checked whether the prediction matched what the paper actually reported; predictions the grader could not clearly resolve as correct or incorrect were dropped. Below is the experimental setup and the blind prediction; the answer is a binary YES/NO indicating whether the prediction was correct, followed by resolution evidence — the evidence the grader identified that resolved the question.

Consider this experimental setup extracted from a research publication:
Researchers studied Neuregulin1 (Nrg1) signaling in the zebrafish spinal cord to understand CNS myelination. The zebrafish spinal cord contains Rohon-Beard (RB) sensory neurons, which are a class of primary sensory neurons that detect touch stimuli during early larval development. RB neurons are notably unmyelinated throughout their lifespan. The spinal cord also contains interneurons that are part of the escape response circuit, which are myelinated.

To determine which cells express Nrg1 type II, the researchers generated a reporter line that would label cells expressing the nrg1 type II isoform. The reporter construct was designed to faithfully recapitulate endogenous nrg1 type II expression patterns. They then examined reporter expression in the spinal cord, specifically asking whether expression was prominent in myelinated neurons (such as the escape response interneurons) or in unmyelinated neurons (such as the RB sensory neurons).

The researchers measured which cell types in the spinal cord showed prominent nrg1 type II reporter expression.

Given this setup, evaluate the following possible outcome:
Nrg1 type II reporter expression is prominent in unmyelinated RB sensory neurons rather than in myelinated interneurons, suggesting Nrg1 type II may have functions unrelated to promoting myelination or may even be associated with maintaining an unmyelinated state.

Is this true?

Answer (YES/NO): NO